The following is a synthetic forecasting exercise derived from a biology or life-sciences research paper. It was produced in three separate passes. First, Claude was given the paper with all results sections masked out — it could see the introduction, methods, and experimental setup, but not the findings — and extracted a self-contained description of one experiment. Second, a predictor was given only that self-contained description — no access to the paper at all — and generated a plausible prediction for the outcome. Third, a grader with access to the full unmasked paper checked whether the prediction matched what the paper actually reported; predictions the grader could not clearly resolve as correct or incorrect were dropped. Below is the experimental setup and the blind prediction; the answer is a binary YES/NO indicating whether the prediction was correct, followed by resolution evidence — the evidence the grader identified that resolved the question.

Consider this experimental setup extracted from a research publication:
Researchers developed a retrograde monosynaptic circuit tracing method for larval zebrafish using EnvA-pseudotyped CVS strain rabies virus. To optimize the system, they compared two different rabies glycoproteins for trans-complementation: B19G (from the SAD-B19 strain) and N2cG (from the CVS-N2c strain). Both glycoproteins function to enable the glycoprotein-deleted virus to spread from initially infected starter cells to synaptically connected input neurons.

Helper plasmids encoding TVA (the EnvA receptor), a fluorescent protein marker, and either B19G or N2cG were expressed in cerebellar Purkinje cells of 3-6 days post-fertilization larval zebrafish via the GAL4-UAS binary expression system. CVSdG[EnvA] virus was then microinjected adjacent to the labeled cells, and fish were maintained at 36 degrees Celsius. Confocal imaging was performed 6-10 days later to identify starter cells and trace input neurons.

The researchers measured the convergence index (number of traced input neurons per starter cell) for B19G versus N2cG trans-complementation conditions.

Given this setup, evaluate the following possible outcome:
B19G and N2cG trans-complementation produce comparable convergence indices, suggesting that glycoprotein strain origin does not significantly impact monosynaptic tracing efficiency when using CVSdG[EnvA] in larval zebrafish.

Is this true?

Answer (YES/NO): NO